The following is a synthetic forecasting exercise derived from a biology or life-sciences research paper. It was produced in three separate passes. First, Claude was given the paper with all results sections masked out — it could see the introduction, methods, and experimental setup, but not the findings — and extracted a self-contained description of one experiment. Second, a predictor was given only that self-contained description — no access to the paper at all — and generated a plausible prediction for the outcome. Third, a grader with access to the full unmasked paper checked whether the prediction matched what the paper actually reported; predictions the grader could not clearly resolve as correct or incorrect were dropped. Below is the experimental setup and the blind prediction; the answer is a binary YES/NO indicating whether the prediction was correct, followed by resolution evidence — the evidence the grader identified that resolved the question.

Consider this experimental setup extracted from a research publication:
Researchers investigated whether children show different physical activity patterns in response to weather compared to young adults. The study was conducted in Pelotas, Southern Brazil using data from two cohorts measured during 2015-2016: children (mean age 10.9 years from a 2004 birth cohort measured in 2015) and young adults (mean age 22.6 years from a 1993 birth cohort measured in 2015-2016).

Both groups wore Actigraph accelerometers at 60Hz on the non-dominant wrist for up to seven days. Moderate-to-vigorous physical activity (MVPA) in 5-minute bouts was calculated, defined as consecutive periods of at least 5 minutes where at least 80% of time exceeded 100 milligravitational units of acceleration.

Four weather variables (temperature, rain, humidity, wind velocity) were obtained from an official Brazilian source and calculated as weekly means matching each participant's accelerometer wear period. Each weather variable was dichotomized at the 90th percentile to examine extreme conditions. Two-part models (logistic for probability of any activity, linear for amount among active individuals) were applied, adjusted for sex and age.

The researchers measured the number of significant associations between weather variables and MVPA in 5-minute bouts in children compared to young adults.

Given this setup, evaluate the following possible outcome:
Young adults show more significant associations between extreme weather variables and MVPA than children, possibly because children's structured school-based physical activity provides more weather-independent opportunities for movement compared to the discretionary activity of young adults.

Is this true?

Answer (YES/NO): NO